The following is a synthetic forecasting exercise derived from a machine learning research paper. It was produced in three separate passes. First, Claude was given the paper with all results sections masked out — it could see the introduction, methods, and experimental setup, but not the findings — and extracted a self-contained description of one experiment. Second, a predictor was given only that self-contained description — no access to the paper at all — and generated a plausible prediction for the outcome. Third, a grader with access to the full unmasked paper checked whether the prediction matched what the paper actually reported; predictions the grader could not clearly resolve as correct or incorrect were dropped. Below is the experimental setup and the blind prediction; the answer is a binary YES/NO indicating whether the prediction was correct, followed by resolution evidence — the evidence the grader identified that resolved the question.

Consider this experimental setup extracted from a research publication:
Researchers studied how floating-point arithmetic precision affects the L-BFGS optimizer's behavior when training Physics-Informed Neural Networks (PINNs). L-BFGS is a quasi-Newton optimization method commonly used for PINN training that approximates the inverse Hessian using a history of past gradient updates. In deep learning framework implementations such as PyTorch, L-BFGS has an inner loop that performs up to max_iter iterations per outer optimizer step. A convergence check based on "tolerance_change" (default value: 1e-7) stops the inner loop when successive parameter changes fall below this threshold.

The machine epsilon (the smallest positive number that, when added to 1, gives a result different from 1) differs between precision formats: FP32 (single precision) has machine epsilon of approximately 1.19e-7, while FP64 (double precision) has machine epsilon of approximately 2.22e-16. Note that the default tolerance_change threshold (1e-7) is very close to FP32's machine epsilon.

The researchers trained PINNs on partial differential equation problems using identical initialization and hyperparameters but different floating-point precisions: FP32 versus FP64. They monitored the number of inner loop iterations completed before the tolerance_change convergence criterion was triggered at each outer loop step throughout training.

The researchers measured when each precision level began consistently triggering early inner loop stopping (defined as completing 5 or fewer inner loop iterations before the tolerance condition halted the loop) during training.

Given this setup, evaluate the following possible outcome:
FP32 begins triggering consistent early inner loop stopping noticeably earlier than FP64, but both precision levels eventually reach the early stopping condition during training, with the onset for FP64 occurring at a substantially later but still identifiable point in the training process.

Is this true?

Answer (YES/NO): YES